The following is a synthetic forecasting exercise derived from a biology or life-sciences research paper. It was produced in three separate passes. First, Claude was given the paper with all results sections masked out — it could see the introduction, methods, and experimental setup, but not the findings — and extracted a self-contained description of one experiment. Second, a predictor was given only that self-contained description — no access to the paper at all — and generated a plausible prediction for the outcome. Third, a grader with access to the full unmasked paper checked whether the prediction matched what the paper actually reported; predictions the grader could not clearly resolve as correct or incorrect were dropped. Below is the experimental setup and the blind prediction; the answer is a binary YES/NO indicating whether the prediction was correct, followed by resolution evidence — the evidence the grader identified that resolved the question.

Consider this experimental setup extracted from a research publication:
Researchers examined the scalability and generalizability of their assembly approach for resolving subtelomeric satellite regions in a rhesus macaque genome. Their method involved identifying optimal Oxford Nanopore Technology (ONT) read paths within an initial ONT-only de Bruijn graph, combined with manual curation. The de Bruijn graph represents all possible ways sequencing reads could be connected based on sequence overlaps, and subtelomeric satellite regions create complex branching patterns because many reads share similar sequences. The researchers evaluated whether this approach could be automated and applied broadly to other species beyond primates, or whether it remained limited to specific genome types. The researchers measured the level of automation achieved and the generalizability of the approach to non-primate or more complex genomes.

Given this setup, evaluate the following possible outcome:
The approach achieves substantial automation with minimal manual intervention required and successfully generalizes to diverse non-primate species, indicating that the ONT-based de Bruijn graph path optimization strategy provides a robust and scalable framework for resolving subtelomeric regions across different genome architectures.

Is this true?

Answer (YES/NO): NO